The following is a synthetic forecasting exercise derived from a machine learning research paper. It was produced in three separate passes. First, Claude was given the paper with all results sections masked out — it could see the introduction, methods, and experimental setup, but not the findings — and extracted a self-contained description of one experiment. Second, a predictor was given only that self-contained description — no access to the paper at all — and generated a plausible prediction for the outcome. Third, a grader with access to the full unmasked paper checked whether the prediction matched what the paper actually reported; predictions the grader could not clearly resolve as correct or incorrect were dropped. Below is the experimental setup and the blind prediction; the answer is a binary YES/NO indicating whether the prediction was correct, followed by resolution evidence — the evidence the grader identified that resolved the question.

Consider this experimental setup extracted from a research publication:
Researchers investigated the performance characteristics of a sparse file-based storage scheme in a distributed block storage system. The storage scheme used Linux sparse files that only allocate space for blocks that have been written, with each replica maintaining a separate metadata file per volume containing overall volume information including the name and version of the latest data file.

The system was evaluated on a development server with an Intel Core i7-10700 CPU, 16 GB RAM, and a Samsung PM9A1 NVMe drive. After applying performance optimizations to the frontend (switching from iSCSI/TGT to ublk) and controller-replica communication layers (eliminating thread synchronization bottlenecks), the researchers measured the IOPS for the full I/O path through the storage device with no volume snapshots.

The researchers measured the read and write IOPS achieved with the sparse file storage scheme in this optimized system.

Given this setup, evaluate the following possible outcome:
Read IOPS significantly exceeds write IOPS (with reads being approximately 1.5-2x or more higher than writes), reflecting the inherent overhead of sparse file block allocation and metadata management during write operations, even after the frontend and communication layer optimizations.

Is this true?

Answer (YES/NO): YES